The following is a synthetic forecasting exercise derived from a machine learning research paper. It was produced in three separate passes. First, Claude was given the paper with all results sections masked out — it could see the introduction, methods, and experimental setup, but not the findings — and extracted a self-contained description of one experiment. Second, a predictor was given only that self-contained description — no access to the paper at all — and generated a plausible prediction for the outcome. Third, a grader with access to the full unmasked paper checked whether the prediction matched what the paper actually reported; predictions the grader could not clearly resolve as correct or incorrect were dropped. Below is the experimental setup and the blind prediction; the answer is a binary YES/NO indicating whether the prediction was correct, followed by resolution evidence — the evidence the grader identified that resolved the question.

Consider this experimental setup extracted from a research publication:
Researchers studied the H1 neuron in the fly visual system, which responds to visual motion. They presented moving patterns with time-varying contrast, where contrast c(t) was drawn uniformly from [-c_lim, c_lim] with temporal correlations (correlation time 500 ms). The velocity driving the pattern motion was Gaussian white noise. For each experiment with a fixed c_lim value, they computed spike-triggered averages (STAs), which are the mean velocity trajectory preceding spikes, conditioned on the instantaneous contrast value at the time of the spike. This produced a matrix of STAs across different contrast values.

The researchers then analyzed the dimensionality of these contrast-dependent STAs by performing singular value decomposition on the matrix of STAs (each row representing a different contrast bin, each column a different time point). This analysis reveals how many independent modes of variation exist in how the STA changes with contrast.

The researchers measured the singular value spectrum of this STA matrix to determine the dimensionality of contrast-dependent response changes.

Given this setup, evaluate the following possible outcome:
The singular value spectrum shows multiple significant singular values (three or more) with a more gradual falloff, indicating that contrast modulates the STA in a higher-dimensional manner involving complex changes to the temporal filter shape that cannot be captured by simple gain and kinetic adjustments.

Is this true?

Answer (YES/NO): NO